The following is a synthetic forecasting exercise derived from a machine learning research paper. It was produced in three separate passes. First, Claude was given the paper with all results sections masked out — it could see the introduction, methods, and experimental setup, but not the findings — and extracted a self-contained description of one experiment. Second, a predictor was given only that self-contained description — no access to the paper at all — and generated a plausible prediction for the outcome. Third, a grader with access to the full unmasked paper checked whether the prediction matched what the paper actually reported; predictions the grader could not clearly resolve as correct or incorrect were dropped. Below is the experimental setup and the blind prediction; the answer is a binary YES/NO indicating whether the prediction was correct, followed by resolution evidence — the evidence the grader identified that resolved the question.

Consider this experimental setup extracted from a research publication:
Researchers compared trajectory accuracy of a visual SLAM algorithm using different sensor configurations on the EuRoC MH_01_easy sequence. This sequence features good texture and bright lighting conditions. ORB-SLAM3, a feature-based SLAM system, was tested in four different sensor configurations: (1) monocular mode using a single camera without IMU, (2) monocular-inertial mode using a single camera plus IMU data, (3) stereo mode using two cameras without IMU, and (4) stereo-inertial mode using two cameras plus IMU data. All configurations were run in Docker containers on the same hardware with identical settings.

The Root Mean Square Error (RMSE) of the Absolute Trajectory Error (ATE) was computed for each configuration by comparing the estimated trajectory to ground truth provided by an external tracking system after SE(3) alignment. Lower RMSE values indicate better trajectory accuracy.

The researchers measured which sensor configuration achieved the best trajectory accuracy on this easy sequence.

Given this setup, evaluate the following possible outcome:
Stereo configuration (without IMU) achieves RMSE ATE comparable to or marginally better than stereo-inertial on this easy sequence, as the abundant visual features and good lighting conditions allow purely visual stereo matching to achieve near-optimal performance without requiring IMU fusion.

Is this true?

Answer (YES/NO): YES